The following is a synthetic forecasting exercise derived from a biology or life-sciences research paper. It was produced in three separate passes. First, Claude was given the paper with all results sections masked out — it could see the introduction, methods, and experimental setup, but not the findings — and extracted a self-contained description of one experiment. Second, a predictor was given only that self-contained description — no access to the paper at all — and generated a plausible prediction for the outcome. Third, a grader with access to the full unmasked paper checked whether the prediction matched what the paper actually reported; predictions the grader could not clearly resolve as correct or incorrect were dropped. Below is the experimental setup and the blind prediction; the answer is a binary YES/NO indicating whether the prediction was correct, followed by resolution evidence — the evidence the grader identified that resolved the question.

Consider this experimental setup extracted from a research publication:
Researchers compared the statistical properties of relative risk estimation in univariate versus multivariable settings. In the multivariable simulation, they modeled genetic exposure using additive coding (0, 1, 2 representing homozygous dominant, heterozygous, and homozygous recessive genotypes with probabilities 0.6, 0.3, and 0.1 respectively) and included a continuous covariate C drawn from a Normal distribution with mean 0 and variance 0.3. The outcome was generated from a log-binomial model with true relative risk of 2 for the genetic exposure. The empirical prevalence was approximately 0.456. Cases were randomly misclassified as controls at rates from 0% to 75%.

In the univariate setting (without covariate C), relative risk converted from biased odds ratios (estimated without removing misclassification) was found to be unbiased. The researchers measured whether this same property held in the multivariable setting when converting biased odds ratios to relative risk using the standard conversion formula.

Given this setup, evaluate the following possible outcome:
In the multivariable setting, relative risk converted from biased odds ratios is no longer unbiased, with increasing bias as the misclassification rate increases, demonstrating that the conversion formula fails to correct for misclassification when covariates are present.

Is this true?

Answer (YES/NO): YES